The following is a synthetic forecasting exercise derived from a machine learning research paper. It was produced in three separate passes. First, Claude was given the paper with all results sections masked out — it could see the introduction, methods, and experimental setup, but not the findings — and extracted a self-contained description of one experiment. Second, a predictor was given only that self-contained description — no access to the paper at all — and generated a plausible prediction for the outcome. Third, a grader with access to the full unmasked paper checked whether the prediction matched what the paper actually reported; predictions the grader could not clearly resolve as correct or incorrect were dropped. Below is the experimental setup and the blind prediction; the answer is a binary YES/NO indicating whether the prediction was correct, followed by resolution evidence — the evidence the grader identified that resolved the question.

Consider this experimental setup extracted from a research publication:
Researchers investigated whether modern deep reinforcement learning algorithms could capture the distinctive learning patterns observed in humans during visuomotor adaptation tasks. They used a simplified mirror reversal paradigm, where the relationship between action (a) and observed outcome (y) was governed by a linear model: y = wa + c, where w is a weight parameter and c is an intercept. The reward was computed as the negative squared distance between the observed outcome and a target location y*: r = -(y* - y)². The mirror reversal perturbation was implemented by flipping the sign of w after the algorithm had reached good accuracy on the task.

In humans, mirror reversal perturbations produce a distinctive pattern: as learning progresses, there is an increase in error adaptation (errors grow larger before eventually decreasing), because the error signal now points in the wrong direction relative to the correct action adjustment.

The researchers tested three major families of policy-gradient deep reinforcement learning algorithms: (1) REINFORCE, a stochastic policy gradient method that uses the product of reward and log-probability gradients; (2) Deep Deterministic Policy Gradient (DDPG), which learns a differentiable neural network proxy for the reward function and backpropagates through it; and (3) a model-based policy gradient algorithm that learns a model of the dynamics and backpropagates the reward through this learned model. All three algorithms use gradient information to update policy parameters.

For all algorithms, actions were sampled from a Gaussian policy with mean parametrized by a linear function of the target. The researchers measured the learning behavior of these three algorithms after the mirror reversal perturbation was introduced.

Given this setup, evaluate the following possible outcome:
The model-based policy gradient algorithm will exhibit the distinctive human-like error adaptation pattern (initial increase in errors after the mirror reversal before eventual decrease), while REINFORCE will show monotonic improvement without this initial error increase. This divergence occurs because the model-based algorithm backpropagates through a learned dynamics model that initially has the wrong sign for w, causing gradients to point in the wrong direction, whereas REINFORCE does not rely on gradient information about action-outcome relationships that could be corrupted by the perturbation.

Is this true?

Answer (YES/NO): NO